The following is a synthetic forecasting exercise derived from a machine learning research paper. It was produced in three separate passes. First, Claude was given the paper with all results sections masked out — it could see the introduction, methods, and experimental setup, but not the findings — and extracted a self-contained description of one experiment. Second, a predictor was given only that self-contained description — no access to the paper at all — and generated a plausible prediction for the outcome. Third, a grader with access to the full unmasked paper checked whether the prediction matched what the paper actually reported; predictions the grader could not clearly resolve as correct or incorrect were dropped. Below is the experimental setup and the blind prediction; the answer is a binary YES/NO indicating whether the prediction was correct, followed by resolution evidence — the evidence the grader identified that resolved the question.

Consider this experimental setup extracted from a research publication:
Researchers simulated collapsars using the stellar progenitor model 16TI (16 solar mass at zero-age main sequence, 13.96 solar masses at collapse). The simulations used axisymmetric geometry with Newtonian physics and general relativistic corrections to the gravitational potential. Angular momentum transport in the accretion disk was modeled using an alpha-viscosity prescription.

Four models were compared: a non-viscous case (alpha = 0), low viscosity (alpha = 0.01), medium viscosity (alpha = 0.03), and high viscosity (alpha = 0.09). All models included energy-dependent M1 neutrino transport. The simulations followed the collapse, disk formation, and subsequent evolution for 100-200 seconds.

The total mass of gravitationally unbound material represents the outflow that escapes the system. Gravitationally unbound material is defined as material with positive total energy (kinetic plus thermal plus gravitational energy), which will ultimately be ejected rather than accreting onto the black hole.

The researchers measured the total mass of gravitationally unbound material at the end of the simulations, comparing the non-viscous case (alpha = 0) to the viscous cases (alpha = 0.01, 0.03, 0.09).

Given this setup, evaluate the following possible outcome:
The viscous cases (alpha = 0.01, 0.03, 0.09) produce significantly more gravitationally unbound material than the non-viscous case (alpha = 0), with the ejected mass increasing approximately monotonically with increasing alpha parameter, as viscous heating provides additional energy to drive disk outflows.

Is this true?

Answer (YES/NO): YES